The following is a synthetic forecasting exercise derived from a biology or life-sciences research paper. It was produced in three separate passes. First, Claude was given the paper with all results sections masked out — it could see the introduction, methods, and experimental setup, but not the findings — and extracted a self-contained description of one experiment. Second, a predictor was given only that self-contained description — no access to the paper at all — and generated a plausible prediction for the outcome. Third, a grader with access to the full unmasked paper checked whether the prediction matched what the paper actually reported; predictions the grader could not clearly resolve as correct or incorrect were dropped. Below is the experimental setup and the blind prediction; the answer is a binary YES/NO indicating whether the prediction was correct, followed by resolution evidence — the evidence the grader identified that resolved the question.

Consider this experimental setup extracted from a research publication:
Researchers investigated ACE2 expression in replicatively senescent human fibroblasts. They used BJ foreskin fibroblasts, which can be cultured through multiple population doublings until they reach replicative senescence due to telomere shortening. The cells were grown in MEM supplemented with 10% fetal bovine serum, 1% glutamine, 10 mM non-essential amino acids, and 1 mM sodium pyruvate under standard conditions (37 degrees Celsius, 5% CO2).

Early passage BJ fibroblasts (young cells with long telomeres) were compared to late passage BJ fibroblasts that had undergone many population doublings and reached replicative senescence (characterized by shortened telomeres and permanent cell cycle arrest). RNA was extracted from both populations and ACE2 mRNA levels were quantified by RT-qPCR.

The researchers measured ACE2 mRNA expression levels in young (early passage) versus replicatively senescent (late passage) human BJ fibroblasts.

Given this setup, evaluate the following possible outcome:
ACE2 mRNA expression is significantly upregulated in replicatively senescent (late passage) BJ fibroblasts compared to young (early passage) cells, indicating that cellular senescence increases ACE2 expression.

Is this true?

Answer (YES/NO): YES